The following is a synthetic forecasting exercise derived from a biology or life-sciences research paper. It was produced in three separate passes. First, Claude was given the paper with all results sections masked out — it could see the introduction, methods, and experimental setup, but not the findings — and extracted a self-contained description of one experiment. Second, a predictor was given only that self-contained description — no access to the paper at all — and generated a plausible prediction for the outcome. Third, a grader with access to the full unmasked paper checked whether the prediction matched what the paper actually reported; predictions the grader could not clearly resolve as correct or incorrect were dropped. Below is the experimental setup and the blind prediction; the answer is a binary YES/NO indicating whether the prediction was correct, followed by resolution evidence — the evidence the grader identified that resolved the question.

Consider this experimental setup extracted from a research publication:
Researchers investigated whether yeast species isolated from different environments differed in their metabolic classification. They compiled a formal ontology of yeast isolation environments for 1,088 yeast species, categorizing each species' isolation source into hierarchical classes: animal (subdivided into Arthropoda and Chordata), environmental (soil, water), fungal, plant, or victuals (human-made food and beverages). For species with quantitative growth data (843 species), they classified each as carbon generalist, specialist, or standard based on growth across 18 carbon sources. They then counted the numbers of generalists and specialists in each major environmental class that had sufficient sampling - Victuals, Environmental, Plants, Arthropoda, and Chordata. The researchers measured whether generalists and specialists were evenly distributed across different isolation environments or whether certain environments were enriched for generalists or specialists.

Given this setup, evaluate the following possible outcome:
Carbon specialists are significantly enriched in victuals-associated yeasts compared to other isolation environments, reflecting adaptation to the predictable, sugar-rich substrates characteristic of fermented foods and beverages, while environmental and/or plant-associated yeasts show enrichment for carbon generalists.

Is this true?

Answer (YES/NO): NO